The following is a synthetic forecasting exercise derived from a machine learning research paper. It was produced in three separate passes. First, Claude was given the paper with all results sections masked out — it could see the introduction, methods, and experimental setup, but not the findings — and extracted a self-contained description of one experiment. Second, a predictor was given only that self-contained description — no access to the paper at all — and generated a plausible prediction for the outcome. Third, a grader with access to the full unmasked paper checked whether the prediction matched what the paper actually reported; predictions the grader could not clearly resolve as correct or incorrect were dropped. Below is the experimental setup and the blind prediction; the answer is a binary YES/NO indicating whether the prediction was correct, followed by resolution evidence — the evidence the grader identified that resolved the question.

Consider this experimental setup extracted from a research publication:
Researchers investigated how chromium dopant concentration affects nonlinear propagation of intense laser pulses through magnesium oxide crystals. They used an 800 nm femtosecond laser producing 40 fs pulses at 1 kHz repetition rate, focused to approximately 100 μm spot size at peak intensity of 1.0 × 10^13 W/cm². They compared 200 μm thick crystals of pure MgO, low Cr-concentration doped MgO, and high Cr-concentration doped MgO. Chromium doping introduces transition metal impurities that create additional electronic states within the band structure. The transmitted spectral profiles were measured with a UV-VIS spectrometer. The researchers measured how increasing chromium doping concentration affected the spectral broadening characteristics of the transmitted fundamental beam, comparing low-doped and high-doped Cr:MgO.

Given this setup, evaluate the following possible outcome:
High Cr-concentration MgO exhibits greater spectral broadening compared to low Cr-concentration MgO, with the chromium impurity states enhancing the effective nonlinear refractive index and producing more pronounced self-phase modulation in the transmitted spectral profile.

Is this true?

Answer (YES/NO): YES